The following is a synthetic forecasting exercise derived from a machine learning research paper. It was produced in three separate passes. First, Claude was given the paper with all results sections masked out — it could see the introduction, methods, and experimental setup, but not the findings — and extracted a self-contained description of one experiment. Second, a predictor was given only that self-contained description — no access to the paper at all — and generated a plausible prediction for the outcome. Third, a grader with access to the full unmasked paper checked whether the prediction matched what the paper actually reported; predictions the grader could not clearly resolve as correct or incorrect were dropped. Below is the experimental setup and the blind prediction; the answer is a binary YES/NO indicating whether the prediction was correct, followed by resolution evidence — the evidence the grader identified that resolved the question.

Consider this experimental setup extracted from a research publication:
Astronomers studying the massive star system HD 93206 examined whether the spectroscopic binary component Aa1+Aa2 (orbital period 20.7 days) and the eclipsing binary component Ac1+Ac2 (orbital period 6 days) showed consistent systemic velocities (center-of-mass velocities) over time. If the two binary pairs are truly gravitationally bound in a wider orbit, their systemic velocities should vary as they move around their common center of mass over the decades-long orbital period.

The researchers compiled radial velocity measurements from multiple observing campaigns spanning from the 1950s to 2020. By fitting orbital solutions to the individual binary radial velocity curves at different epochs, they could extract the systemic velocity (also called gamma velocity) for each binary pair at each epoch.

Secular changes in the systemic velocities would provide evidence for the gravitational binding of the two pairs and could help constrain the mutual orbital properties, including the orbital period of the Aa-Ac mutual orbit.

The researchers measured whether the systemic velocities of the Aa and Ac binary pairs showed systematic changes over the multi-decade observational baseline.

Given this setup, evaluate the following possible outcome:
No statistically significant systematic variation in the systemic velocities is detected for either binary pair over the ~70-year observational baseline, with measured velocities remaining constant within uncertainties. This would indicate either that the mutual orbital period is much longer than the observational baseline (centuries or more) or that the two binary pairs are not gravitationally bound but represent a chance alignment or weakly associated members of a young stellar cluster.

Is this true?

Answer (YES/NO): NO